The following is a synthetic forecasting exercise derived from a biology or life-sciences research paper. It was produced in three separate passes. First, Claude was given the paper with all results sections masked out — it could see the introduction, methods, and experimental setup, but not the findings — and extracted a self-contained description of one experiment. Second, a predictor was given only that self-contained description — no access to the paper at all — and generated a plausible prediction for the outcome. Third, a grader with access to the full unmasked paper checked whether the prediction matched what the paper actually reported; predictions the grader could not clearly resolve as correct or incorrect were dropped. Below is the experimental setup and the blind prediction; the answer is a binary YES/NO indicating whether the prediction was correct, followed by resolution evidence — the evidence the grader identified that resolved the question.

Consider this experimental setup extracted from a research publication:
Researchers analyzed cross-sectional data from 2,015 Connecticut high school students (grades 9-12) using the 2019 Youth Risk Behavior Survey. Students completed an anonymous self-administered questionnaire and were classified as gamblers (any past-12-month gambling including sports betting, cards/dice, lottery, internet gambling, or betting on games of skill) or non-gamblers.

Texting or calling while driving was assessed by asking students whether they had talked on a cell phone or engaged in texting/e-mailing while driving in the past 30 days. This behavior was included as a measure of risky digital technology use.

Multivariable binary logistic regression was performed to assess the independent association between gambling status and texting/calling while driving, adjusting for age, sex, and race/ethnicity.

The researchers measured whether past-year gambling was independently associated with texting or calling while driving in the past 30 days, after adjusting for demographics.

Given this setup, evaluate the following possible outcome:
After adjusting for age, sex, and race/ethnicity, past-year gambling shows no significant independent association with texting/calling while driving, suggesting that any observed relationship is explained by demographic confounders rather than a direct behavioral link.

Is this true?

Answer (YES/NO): NO